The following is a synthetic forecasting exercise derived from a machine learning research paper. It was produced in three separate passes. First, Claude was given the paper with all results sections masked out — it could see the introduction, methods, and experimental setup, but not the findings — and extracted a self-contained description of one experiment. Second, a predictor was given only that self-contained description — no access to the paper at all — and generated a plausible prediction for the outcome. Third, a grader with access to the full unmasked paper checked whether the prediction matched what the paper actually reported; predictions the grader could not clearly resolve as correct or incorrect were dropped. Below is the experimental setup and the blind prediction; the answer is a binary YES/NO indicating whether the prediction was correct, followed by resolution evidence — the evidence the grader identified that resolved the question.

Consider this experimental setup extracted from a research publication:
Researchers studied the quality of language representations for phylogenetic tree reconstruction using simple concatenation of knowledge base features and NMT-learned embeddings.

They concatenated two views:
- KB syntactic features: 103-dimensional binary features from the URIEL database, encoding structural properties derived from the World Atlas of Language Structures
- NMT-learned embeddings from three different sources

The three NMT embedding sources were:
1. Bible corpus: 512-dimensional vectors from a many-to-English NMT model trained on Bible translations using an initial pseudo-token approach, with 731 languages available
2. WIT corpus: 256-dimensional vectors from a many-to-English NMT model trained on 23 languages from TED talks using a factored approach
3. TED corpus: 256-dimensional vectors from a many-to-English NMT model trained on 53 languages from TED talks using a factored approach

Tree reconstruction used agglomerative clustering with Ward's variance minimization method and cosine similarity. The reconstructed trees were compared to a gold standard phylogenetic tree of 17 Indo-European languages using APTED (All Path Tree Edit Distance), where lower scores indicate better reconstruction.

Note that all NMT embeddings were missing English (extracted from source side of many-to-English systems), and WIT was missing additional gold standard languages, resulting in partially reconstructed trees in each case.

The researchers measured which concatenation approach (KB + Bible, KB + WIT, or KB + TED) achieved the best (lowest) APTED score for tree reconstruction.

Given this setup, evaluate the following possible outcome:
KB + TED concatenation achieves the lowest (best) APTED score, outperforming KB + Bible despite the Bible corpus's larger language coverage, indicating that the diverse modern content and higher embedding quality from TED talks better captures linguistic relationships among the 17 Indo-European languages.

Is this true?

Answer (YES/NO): YES